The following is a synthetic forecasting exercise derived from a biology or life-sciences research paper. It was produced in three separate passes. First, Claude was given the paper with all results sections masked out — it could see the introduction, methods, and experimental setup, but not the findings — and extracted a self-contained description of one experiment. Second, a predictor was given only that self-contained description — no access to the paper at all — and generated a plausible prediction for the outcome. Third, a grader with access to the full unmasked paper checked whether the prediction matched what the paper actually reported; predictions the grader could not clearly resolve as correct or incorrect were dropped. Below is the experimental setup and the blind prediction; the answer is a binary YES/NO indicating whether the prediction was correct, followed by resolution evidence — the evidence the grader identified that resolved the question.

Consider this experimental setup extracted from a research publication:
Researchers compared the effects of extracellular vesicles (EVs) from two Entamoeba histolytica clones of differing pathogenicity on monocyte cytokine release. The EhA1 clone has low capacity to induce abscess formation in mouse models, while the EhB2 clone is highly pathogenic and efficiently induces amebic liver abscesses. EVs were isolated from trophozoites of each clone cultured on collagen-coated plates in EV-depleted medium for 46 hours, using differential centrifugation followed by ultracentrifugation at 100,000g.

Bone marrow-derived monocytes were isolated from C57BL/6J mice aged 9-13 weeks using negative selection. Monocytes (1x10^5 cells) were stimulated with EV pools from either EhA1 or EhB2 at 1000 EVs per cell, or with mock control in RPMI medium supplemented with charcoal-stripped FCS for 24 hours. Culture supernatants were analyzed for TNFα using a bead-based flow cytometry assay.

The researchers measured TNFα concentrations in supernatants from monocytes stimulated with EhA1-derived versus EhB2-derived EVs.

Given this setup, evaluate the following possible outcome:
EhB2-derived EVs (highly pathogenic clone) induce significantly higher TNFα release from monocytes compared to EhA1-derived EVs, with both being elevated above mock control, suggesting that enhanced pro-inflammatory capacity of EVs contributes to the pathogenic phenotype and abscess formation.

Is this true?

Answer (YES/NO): NO